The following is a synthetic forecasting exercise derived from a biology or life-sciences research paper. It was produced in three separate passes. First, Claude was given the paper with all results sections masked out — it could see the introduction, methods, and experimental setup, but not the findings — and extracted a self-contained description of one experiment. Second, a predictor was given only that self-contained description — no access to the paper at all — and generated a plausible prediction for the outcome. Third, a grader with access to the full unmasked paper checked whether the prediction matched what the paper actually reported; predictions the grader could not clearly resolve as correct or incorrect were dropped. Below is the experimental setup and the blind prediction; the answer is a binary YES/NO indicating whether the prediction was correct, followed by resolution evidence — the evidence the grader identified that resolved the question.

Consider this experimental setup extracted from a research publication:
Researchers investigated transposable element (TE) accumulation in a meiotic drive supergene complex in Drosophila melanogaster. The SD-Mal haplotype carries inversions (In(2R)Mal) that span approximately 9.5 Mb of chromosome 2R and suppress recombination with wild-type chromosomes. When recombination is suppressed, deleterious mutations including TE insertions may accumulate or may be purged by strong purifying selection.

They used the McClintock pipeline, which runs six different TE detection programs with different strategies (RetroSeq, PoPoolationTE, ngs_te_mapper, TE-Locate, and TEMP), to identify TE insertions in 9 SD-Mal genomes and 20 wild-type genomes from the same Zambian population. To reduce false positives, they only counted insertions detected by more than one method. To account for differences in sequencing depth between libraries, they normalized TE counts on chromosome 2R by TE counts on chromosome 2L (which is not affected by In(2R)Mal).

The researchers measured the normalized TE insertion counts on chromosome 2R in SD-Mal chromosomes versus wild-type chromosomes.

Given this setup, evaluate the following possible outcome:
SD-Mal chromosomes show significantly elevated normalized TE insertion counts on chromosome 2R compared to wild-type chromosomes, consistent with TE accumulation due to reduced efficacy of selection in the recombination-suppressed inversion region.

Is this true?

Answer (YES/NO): YES